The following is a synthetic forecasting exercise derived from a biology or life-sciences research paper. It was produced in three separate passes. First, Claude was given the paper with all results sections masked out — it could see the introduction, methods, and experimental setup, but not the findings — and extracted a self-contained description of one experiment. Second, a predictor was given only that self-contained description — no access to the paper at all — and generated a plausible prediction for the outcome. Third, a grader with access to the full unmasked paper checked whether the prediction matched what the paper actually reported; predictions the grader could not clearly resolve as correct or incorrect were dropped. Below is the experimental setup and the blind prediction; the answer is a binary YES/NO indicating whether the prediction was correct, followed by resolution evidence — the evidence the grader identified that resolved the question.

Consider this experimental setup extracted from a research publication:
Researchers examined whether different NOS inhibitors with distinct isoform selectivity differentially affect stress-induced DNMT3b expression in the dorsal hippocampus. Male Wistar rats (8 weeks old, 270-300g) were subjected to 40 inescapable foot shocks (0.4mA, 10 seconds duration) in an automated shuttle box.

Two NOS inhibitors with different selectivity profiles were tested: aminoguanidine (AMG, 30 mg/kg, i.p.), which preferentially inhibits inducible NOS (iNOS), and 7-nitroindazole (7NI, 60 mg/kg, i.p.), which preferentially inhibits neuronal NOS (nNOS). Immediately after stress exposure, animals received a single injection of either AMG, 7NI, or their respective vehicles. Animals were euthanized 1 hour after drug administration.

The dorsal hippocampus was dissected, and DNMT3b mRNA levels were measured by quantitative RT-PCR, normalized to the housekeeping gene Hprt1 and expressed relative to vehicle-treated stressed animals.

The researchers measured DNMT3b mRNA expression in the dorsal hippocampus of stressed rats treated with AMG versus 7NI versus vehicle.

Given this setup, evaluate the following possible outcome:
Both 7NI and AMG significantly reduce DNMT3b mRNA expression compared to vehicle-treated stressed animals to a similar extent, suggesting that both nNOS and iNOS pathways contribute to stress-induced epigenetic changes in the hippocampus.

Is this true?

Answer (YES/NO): YES